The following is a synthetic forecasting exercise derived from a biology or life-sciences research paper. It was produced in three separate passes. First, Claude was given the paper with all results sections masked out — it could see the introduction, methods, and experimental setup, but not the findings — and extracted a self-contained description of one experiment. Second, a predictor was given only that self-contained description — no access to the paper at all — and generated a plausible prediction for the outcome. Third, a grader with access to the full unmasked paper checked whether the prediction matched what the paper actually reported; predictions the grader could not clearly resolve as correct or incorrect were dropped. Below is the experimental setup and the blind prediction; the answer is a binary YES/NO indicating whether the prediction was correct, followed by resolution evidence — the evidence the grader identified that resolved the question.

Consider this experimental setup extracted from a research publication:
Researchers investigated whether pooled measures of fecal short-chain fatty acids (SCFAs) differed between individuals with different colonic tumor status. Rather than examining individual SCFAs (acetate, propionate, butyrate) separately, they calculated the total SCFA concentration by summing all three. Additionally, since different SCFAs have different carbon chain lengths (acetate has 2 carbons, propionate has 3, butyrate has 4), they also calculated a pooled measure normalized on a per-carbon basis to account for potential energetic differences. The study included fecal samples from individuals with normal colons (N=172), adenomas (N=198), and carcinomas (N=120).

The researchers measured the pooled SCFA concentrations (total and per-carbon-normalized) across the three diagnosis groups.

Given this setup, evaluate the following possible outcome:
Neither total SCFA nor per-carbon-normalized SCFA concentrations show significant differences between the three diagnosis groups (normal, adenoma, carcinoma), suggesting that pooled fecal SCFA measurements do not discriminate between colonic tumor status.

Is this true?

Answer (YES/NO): YES